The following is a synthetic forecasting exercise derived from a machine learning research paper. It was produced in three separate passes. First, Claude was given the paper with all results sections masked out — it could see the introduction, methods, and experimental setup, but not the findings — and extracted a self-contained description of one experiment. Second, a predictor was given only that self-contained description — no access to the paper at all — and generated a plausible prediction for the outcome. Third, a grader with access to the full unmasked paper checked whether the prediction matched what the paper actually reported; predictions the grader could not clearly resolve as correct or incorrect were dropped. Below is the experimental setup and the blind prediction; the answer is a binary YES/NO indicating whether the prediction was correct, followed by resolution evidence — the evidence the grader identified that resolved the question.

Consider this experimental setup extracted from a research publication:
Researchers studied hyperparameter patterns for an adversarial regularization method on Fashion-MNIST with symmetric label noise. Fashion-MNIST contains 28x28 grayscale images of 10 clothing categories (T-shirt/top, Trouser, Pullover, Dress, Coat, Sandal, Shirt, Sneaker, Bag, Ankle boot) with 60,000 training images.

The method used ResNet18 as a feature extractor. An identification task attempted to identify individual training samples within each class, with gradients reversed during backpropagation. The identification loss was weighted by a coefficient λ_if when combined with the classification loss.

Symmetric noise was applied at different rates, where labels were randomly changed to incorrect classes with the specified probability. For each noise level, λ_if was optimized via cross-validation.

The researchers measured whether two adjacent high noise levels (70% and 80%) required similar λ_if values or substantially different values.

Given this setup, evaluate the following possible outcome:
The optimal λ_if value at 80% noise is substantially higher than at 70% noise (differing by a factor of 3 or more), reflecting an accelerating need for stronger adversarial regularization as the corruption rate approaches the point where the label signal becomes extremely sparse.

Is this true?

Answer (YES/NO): YES